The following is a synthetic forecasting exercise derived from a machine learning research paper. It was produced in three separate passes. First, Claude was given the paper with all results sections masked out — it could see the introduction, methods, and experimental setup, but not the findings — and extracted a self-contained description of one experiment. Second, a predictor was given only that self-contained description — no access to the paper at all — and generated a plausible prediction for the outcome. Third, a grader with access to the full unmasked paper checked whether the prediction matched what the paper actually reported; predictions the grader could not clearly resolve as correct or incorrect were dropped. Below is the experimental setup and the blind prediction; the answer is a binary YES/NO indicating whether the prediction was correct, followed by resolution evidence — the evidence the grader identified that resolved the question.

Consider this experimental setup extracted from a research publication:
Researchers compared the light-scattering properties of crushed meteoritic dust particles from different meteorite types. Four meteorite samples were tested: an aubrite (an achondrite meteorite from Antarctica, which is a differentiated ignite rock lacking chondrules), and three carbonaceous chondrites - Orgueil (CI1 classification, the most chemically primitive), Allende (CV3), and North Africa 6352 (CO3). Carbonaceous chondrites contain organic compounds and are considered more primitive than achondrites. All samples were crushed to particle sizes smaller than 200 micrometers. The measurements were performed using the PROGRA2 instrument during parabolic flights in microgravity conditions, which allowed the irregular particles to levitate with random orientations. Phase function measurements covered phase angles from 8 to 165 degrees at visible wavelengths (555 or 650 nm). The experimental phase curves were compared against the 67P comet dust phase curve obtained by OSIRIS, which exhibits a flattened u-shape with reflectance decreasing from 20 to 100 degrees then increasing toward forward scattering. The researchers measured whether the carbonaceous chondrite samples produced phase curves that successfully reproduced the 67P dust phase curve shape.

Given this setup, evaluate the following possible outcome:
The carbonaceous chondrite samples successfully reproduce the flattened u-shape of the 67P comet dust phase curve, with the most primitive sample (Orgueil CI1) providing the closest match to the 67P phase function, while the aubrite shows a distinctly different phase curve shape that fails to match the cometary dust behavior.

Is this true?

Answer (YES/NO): NO